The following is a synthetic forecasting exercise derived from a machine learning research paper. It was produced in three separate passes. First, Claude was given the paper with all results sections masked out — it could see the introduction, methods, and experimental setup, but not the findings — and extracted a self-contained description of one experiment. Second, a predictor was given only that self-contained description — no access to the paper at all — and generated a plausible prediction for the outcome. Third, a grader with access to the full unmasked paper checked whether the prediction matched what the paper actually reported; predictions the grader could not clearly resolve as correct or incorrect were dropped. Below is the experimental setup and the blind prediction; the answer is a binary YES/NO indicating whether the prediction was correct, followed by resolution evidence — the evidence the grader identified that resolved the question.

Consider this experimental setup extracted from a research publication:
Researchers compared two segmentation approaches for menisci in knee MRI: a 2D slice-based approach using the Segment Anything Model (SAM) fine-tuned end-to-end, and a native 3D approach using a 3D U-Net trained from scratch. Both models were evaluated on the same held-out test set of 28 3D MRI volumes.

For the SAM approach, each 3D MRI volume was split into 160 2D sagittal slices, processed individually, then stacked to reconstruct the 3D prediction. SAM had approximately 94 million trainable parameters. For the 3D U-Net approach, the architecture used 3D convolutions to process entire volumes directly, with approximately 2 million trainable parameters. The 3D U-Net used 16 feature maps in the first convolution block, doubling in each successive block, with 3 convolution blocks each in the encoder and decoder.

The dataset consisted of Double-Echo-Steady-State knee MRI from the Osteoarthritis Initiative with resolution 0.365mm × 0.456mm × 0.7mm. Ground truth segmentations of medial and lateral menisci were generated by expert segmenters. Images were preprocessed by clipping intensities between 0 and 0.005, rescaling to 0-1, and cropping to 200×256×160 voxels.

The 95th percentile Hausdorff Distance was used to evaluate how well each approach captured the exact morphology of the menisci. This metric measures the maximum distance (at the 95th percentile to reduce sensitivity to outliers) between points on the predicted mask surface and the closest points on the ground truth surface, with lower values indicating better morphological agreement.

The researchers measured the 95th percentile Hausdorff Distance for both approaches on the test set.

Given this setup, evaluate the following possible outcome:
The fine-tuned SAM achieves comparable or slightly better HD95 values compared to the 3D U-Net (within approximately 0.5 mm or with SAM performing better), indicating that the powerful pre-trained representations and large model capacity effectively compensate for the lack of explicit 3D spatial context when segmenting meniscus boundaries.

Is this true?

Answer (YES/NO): NO